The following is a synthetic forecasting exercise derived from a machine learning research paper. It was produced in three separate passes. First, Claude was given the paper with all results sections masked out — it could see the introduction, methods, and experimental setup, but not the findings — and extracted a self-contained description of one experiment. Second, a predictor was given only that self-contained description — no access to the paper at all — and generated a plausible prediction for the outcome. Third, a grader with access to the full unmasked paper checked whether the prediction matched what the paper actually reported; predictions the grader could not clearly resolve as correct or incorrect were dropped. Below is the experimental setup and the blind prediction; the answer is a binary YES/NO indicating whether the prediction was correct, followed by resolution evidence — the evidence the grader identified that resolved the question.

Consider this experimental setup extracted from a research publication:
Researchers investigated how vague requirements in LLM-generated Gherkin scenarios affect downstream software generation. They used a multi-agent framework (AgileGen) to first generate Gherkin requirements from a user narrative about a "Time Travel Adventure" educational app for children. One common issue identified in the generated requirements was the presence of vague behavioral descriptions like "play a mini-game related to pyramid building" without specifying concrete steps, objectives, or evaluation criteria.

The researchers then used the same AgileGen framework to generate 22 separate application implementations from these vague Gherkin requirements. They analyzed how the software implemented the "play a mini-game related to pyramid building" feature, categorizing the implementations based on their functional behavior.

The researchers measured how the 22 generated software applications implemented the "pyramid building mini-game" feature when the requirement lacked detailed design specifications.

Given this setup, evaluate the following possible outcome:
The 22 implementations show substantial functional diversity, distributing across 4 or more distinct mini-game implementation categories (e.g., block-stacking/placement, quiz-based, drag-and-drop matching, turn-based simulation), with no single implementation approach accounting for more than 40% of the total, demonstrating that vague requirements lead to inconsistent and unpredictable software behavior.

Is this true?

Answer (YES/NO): NO